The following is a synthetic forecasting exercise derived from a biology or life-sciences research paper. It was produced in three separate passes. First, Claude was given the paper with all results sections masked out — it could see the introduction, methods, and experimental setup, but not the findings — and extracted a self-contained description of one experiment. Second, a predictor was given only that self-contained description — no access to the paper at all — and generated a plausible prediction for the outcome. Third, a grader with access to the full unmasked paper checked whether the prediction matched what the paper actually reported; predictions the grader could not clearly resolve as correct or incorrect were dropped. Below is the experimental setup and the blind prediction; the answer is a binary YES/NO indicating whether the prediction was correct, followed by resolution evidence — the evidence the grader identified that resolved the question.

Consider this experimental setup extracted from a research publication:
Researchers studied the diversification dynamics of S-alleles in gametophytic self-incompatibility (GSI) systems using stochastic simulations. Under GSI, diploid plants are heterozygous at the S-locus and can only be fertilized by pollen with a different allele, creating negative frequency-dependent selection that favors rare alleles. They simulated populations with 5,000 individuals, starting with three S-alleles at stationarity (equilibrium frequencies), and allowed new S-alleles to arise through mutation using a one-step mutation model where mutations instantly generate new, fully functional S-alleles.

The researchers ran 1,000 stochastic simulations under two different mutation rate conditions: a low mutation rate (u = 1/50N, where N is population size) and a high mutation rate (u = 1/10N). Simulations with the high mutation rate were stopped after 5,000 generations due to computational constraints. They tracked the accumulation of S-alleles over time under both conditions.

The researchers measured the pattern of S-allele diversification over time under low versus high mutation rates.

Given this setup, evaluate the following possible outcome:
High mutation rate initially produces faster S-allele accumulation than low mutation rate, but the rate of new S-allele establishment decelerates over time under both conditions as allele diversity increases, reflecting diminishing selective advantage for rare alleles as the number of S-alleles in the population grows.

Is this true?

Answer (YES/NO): NO